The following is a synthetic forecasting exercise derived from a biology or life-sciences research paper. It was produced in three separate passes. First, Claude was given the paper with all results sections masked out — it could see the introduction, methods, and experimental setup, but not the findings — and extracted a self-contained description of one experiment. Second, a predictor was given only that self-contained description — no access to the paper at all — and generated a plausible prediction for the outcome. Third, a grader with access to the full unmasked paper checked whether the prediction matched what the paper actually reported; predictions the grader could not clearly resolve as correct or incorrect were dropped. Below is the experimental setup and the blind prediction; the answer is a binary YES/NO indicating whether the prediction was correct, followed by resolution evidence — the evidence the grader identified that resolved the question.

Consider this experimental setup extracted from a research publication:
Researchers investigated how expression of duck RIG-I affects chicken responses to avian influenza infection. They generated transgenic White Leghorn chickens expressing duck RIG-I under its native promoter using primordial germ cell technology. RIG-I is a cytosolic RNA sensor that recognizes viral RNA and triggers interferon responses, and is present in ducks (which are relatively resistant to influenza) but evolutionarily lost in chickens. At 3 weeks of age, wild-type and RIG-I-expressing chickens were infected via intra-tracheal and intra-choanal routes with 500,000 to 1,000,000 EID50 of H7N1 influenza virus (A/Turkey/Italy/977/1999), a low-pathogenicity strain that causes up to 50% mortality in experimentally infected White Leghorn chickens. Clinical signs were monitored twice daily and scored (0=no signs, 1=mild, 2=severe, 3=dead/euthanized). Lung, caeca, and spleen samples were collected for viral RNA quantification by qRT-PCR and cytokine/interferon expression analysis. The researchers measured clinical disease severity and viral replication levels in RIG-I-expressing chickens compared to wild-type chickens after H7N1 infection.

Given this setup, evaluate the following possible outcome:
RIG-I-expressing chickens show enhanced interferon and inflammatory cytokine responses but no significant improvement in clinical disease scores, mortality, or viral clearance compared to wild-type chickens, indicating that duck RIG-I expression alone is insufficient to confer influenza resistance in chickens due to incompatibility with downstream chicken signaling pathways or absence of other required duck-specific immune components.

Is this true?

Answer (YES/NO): NO